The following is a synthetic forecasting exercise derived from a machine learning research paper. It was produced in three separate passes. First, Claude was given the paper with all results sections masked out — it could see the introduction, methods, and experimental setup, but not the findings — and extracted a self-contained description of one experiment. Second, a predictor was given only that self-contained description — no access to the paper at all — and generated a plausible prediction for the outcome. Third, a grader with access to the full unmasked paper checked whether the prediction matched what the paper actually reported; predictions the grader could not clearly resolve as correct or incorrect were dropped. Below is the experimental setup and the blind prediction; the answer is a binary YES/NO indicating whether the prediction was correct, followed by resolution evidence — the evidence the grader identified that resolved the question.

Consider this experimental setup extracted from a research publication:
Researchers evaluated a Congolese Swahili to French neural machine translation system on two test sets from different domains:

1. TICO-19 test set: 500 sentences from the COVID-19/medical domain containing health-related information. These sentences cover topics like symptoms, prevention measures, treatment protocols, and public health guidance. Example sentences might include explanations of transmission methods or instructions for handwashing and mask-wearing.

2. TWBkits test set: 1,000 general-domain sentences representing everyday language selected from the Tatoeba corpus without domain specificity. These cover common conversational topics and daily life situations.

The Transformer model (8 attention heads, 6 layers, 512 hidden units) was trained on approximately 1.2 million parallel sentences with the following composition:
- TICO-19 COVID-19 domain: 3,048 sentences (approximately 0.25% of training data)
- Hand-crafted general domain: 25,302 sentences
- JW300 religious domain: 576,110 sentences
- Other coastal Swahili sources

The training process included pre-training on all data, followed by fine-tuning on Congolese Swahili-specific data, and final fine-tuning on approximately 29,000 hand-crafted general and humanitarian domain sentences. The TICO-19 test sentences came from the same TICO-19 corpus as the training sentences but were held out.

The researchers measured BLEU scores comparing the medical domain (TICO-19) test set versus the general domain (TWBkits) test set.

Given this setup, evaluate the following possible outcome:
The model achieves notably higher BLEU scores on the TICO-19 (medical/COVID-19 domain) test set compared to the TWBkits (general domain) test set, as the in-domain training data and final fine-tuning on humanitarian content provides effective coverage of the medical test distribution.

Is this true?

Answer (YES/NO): NO